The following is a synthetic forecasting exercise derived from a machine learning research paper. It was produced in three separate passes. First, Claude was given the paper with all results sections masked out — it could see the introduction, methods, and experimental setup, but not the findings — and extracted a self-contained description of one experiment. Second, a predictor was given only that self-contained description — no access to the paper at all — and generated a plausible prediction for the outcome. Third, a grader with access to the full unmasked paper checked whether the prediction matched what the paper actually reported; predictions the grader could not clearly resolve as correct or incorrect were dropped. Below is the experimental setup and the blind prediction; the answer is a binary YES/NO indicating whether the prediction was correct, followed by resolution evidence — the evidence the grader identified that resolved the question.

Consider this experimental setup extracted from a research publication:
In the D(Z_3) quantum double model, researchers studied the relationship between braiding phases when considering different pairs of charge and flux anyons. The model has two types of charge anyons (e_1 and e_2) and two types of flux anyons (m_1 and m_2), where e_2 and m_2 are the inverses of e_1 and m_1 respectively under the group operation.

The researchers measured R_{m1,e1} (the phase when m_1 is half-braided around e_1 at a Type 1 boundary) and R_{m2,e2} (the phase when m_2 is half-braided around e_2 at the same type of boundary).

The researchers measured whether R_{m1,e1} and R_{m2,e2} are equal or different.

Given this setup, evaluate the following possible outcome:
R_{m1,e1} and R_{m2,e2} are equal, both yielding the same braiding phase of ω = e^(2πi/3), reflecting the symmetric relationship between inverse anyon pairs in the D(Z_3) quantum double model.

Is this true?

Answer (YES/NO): YES